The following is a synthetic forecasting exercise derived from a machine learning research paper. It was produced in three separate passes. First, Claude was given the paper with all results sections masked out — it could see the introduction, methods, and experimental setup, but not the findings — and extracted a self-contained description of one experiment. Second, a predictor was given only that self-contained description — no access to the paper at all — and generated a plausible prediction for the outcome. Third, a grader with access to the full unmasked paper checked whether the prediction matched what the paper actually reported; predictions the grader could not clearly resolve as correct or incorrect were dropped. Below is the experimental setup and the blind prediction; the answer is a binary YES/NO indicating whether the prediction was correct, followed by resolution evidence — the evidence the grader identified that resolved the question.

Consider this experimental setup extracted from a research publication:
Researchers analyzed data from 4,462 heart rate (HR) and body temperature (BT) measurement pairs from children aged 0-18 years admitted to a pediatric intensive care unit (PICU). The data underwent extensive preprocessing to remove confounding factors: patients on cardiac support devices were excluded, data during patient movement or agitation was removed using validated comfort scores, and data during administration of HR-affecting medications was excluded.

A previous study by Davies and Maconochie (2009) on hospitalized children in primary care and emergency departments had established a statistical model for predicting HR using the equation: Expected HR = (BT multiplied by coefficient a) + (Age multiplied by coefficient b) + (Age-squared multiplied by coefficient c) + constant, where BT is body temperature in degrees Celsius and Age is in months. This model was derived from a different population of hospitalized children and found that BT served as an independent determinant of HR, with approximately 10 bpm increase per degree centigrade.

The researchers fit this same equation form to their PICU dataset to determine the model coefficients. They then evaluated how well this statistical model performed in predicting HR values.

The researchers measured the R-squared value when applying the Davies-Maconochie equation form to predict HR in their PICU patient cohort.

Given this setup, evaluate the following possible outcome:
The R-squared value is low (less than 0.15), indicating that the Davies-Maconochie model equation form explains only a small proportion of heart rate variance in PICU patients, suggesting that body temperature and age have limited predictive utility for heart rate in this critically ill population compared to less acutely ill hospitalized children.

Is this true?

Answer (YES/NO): NO